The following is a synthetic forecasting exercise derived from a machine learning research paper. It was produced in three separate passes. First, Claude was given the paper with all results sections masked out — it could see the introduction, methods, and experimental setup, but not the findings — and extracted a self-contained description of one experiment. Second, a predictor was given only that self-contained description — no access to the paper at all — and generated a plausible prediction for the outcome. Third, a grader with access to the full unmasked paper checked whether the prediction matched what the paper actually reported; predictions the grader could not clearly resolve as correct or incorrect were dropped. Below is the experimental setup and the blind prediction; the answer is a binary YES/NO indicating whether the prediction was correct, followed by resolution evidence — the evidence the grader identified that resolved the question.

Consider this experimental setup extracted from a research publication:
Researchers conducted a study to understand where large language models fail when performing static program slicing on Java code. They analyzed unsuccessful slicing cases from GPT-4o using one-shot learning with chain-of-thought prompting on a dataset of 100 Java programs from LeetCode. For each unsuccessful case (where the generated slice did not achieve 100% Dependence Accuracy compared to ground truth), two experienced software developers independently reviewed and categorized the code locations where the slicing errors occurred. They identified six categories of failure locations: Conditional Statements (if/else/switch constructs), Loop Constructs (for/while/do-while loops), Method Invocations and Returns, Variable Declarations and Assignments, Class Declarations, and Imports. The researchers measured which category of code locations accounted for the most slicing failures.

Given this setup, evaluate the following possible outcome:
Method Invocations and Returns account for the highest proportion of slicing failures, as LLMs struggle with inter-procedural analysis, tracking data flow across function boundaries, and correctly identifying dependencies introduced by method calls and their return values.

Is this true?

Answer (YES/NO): NO